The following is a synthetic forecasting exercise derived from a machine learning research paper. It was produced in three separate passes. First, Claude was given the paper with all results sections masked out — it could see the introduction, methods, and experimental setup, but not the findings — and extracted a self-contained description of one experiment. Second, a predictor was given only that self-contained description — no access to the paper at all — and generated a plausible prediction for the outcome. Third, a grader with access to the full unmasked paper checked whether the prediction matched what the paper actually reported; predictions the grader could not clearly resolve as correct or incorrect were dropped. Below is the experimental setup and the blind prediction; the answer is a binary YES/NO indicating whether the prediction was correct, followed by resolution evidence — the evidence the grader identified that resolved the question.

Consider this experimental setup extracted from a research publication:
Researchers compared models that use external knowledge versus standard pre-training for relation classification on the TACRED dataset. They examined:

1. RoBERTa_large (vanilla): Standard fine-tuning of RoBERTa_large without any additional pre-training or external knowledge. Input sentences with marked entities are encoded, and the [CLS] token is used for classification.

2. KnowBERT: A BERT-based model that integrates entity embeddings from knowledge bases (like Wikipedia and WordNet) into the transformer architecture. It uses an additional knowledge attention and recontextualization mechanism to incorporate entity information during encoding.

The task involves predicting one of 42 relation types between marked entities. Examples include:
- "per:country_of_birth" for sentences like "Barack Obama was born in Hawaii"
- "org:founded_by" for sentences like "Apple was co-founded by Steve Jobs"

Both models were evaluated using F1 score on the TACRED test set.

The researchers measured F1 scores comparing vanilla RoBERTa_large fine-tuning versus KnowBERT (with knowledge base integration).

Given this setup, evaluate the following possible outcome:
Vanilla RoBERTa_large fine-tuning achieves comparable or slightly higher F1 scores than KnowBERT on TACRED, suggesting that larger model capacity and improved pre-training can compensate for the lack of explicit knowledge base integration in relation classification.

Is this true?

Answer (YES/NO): NO